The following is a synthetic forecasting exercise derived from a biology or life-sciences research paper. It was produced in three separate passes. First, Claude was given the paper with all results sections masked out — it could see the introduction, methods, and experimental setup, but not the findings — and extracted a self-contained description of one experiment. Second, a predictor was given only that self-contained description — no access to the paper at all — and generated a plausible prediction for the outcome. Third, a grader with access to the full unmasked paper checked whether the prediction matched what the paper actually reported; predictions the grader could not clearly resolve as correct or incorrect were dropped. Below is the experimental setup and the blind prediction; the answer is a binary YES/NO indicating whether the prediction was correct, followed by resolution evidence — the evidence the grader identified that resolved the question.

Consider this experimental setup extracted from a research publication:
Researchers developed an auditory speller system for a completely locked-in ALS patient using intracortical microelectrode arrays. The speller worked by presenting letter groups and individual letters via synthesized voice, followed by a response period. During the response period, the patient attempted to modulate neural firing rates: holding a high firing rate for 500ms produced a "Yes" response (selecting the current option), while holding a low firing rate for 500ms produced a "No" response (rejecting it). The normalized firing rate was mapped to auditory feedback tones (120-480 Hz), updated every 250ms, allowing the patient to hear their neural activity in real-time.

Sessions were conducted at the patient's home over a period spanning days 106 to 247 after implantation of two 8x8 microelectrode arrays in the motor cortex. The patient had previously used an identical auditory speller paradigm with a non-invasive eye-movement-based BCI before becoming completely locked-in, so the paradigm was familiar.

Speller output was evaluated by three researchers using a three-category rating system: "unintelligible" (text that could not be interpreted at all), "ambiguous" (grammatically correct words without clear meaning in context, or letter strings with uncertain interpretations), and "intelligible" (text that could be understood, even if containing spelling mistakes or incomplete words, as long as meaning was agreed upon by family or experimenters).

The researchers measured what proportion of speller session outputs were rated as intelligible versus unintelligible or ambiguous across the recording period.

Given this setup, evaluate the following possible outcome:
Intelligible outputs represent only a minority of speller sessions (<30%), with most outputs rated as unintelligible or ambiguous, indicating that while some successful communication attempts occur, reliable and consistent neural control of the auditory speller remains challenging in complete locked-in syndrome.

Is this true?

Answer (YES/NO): NO